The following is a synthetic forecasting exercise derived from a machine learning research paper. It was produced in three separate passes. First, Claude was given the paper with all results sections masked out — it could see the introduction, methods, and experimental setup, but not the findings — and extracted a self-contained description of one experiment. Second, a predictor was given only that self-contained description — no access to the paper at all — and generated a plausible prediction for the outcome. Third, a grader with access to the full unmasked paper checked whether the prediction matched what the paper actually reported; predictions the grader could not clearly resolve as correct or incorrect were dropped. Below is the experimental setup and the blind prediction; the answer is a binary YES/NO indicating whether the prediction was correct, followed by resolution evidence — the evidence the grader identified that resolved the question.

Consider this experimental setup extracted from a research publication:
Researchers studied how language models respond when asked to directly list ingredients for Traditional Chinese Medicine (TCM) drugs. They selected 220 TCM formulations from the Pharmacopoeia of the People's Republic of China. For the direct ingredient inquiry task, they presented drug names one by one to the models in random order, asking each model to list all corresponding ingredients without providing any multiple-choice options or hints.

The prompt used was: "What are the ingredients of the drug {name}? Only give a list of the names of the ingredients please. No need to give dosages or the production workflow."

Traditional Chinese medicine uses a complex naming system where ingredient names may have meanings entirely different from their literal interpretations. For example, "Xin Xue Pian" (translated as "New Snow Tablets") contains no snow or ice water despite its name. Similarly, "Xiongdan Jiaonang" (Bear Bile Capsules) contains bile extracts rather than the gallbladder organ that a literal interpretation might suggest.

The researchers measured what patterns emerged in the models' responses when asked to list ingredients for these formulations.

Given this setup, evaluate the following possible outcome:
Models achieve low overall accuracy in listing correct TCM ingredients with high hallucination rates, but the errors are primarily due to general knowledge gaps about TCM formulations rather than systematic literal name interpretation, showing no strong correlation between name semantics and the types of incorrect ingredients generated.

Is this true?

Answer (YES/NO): NO